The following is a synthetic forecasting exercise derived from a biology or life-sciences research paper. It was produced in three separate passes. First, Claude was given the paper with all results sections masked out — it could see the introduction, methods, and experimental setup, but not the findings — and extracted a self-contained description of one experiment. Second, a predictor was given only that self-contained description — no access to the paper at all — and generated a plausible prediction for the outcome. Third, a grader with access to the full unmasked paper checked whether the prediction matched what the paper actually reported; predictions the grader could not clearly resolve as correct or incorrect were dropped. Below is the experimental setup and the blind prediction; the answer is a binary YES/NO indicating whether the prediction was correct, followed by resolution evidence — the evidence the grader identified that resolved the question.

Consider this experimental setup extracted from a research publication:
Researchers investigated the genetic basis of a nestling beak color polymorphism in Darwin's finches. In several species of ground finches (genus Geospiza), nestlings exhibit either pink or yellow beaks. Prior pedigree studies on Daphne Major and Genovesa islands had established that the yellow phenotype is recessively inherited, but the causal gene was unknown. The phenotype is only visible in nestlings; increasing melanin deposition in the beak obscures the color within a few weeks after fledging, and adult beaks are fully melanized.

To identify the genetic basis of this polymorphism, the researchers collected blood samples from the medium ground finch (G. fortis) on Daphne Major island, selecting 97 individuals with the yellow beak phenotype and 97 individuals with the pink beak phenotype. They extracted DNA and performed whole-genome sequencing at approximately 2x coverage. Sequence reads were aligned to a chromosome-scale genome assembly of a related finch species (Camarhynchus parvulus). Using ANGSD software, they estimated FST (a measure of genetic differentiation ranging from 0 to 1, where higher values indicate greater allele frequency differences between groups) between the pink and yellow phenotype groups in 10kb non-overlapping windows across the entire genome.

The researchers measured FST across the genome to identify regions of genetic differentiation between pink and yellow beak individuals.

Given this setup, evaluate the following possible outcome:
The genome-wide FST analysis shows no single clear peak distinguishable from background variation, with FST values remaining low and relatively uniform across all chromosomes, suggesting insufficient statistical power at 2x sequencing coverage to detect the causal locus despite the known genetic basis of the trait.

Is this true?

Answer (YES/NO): NO